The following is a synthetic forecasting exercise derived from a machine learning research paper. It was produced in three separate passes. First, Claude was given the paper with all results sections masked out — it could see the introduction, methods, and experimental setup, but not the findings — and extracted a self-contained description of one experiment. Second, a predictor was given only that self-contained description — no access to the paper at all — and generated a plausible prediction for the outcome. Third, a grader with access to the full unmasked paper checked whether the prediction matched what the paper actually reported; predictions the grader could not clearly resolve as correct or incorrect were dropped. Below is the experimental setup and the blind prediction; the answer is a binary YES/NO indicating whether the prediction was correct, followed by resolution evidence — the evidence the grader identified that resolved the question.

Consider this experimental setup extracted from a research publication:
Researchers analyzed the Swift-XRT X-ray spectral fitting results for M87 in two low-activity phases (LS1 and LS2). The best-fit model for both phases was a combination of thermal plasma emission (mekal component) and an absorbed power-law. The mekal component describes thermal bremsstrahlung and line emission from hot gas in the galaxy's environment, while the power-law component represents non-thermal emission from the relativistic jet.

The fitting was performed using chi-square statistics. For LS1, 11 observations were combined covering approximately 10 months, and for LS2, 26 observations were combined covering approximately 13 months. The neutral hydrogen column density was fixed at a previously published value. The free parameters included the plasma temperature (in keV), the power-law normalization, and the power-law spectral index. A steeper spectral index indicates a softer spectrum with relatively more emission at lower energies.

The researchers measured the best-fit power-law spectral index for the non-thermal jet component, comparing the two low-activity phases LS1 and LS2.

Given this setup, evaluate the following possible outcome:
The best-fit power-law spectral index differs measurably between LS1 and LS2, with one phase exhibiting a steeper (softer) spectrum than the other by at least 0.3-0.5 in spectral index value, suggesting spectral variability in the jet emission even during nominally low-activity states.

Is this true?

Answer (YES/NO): YES